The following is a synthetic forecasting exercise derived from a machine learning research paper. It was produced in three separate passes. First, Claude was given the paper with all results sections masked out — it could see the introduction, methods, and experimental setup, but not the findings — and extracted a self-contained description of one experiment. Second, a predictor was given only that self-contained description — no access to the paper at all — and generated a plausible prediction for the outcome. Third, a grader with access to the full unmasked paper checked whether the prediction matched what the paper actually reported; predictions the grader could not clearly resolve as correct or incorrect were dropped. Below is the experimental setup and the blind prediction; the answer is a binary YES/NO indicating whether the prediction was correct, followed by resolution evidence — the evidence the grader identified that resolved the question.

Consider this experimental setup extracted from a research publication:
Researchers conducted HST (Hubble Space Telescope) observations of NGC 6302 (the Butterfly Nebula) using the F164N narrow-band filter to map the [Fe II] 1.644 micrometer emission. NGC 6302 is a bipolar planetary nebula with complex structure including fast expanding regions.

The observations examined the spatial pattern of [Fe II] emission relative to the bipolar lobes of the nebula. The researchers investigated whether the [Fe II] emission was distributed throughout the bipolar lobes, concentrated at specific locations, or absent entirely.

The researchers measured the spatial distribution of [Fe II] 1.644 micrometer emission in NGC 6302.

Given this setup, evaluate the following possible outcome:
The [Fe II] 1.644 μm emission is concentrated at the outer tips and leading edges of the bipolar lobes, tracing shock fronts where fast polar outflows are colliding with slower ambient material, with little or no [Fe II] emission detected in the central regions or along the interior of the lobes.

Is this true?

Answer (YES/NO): NO